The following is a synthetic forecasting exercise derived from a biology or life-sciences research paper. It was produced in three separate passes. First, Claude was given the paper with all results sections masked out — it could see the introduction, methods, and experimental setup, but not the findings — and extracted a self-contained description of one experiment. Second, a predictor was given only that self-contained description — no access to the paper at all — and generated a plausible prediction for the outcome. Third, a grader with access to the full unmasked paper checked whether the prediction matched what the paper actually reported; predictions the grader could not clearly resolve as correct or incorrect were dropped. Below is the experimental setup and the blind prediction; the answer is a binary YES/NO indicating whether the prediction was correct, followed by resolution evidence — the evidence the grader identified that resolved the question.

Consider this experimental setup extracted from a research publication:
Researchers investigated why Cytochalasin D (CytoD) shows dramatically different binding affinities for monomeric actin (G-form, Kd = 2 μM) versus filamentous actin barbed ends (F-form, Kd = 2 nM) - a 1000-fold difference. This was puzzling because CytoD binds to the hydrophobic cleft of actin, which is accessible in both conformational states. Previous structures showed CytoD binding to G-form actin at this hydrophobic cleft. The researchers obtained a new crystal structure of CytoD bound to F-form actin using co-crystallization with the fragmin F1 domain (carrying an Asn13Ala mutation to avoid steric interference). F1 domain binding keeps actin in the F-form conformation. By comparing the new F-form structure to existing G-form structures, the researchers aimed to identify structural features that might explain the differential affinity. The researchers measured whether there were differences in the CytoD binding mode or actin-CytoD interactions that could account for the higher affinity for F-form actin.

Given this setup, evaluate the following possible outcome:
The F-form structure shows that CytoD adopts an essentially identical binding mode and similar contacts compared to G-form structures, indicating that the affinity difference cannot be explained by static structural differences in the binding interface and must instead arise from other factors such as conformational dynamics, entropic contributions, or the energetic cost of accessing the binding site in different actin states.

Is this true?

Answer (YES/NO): NO